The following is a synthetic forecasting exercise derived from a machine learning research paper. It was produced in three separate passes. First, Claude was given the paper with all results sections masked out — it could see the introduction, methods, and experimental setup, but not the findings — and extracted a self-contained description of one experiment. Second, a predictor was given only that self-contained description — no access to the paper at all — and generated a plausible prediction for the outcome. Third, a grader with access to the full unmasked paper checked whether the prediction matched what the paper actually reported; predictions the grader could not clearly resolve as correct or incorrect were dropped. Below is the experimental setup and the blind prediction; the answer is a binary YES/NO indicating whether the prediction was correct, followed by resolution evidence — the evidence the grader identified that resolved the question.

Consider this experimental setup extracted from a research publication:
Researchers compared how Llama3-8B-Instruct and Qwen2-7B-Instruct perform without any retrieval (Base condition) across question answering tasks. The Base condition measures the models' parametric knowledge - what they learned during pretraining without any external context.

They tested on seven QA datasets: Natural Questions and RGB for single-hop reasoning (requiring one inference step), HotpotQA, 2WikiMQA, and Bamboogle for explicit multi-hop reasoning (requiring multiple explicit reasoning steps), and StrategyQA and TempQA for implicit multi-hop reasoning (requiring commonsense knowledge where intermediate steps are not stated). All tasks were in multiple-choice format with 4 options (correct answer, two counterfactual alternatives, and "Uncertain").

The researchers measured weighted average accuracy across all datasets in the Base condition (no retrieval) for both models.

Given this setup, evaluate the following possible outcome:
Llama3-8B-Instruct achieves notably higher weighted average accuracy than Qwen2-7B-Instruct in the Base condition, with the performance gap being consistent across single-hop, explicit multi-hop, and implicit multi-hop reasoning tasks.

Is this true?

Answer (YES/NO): YES